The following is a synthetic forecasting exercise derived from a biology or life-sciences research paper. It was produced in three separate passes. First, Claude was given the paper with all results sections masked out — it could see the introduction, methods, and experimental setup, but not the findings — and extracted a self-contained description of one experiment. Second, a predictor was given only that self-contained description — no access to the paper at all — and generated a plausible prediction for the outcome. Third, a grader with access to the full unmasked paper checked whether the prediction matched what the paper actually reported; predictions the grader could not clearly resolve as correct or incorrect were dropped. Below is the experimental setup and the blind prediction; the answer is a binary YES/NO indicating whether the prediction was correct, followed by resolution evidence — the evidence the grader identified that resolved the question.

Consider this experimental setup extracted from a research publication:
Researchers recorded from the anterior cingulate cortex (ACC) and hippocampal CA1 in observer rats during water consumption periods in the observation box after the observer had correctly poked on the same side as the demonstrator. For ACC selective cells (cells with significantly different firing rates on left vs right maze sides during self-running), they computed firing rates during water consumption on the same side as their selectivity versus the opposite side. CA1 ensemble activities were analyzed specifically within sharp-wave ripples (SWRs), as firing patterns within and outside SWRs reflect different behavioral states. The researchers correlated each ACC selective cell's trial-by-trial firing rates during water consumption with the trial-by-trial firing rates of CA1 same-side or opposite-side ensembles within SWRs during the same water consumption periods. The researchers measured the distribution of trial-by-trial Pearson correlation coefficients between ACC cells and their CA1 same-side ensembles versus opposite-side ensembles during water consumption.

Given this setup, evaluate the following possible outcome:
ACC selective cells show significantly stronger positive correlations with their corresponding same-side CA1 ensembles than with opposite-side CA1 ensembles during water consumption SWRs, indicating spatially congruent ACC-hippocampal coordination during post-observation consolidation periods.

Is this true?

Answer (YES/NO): YES